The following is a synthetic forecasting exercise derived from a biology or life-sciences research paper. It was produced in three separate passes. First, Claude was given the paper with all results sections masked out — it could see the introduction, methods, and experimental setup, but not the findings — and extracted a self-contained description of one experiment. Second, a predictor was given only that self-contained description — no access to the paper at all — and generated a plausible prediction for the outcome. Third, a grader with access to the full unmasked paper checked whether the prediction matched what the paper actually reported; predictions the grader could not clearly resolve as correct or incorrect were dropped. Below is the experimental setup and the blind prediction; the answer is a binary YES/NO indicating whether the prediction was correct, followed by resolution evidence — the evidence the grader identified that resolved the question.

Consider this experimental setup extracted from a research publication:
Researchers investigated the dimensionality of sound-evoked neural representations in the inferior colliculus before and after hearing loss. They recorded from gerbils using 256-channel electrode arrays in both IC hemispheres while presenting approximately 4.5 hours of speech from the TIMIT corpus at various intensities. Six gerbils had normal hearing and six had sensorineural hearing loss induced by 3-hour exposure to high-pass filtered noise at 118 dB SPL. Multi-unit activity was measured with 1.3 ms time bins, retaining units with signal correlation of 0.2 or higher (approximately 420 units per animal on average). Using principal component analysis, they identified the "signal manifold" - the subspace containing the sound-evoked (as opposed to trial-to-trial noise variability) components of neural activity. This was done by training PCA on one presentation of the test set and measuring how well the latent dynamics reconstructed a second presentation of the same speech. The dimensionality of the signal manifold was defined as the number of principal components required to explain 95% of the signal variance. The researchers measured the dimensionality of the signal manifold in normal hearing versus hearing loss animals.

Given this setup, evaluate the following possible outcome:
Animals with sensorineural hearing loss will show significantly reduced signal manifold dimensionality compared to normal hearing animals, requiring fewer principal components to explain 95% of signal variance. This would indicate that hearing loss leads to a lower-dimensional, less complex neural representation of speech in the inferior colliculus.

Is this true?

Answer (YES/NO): NO